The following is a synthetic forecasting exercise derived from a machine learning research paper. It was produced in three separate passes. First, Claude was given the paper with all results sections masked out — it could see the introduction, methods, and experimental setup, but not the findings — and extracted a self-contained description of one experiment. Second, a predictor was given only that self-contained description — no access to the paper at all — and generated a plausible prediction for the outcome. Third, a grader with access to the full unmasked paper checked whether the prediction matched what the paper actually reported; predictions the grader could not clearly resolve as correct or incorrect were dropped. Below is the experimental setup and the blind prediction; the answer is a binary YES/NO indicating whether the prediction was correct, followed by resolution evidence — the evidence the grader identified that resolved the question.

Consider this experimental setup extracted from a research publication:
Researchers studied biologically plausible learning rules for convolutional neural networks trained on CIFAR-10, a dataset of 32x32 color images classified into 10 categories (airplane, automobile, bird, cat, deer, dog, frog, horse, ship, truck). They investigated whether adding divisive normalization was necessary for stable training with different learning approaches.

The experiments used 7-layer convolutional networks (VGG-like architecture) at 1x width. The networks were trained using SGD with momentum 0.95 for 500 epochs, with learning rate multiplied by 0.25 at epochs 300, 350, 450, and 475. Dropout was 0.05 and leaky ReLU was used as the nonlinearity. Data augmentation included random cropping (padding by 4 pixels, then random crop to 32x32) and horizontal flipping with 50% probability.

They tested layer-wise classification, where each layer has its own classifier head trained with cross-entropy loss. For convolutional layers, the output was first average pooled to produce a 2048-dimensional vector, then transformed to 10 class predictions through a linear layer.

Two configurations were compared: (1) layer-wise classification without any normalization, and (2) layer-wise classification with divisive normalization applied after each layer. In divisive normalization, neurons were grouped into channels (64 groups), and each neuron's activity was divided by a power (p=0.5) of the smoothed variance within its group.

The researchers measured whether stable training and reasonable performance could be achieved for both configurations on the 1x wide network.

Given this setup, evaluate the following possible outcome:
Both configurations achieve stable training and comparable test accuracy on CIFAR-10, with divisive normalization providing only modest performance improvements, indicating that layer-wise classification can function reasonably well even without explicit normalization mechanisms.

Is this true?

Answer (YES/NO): YES